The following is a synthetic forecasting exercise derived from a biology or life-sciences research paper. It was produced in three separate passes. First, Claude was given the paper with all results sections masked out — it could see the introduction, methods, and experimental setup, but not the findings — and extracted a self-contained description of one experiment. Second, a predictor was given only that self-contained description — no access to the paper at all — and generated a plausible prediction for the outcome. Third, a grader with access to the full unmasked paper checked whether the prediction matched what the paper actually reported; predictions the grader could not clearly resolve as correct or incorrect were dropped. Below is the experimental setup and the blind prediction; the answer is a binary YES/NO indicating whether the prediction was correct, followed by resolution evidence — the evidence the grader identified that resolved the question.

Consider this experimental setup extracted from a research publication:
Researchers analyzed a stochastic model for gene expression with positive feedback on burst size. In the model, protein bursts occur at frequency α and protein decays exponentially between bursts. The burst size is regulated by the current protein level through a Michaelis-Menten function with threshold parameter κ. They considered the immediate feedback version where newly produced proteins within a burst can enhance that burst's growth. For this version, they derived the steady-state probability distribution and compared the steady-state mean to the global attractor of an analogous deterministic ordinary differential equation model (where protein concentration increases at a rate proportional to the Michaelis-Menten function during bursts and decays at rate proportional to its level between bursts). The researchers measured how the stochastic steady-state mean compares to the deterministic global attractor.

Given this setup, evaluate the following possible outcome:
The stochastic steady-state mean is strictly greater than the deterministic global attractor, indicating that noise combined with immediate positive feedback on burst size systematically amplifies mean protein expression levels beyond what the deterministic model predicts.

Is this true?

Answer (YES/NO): NO